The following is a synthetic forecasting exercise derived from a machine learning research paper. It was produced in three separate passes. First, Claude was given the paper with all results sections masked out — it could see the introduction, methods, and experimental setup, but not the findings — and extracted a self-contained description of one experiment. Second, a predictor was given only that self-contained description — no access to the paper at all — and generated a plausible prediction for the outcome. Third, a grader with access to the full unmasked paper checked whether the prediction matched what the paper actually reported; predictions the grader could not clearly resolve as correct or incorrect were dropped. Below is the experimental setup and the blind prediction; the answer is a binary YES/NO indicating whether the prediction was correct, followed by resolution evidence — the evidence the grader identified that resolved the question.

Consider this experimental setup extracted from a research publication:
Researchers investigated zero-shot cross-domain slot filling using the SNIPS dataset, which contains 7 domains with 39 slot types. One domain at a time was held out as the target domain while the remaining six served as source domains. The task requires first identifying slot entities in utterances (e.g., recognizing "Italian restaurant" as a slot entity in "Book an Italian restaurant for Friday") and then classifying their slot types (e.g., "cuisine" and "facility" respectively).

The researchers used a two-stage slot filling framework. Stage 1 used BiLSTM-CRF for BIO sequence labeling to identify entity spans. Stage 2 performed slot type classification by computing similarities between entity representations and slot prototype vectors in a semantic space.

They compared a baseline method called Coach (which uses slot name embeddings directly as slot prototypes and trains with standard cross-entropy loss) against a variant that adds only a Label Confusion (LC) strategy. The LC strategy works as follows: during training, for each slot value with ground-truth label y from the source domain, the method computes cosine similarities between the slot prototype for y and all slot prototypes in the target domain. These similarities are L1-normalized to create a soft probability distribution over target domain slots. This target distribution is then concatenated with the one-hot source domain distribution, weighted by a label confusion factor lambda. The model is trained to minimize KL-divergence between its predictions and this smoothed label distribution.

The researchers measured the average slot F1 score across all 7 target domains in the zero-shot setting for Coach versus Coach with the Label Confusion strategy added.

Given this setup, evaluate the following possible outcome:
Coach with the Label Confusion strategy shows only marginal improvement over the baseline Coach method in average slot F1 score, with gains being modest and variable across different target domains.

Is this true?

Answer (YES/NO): NO